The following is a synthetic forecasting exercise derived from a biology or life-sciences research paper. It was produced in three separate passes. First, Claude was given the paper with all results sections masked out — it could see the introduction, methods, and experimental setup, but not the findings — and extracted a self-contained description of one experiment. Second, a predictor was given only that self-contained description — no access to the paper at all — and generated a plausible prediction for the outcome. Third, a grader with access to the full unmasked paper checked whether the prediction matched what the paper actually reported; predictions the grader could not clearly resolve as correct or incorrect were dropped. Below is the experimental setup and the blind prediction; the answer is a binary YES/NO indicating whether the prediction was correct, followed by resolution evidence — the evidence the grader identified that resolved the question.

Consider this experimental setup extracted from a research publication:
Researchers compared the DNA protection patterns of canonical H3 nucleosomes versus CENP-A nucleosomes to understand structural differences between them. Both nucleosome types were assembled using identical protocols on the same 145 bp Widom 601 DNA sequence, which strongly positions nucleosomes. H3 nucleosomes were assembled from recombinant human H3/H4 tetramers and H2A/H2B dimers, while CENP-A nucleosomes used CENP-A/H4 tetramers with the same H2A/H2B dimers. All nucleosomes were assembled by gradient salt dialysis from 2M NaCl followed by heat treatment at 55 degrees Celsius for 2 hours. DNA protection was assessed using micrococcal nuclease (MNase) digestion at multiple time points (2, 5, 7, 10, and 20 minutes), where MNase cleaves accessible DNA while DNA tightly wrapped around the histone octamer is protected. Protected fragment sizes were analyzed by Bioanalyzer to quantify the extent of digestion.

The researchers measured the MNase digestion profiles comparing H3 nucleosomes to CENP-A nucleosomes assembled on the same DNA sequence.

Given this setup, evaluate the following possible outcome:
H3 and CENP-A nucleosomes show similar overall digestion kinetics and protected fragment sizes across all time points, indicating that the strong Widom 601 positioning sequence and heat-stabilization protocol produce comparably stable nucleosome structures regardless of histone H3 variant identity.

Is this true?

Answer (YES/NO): NO